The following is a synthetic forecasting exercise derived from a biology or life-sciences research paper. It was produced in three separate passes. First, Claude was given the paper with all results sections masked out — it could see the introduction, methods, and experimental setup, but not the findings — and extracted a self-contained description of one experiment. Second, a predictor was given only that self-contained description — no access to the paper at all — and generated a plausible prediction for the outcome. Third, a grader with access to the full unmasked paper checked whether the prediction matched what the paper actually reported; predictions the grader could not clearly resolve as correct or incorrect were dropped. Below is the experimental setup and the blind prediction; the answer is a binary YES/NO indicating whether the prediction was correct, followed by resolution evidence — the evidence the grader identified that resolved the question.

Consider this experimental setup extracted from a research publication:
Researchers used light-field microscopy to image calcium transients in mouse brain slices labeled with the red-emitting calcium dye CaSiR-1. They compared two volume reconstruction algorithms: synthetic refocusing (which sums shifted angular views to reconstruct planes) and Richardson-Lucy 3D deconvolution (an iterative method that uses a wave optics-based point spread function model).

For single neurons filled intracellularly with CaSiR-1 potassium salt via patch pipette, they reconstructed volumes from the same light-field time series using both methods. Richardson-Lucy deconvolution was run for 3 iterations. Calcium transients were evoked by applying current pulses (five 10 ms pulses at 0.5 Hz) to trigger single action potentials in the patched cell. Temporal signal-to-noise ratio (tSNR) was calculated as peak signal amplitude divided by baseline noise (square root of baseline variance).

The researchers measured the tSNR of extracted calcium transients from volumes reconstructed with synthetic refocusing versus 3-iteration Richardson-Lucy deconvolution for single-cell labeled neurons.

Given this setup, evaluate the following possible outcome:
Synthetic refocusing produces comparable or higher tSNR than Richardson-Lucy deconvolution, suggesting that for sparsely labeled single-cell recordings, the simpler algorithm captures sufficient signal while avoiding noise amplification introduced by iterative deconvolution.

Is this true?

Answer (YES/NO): NO